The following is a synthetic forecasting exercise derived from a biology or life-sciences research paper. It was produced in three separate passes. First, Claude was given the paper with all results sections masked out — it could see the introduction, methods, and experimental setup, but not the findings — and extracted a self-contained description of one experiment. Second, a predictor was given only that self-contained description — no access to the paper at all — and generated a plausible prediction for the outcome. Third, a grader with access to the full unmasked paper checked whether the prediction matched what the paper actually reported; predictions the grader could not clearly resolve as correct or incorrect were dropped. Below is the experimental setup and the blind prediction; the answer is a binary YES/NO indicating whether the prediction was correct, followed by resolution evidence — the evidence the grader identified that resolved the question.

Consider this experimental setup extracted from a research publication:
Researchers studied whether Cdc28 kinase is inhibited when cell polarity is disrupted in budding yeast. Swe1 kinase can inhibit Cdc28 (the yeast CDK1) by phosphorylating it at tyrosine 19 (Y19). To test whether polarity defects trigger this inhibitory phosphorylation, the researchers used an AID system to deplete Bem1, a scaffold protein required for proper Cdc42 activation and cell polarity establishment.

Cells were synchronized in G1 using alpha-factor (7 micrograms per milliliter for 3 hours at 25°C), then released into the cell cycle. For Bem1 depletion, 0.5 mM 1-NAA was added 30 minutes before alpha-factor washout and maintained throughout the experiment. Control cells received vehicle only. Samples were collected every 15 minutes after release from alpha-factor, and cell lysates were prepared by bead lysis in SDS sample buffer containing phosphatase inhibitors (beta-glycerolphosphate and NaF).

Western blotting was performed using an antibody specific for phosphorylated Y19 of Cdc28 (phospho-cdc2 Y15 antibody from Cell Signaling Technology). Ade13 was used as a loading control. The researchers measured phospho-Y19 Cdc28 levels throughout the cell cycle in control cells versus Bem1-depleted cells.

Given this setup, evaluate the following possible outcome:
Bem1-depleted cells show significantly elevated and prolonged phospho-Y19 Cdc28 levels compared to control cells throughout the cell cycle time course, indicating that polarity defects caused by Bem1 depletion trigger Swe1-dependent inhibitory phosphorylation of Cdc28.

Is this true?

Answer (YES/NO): YES